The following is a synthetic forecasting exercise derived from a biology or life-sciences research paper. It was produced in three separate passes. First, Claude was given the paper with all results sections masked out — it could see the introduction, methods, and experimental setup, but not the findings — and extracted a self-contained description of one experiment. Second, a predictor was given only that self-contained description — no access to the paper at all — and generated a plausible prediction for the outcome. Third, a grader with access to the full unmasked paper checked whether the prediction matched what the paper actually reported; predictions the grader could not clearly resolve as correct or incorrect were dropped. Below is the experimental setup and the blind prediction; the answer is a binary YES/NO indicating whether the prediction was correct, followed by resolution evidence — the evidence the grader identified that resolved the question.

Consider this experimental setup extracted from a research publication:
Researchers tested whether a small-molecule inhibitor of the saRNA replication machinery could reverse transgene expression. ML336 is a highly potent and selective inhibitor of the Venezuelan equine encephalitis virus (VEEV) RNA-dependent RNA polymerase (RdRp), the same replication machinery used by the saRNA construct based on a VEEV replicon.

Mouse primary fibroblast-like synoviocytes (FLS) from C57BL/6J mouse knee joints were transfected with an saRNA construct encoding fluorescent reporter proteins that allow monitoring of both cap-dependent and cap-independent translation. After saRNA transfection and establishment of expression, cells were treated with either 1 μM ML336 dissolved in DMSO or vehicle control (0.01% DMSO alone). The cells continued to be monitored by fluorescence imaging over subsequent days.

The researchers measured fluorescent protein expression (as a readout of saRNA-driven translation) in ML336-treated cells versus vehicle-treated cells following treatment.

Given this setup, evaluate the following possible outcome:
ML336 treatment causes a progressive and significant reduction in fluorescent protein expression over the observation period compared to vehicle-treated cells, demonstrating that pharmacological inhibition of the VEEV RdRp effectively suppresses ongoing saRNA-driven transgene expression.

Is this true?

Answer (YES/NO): YES